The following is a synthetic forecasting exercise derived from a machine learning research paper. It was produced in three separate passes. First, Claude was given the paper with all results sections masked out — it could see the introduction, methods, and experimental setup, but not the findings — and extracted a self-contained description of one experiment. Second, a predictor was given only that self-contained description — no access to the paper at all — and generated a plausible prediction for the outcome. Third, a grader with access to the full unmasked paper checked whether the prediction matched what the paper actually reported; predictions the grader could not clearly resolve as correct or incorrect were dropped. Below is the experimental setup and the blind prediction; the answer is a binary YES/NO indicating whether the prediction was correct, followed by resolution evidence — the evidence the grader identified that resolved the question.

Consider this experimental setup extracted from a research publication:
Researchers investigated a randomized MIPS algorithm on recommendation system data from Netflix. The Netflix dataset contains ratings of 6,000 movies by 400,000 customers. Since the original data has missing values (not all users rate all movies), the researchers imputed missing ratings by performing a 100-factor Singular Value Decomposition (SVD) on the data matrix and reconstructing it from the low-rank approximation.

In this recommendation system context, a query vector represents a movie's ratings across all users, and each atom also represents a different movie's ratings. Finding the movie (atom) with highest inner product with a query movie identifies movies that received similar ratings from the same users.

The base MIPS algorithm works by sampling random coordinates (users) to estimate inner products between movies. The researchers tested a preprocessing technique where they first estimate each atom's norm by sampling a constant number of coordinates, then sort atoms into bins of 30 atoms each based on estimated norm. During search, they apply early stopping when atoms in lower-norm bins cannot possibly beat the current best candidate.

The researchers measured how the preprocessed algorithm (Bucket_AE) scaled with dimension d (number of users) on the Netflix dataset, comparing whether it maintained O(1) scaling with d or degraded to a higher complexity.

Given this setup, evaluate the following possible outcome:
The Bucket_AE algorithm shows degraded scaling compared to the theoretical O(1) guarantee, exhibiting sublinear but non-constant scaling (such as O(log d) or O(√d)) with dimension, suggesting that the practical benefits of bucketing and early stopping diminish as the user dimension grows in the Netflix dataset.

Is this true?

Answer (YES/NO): NO